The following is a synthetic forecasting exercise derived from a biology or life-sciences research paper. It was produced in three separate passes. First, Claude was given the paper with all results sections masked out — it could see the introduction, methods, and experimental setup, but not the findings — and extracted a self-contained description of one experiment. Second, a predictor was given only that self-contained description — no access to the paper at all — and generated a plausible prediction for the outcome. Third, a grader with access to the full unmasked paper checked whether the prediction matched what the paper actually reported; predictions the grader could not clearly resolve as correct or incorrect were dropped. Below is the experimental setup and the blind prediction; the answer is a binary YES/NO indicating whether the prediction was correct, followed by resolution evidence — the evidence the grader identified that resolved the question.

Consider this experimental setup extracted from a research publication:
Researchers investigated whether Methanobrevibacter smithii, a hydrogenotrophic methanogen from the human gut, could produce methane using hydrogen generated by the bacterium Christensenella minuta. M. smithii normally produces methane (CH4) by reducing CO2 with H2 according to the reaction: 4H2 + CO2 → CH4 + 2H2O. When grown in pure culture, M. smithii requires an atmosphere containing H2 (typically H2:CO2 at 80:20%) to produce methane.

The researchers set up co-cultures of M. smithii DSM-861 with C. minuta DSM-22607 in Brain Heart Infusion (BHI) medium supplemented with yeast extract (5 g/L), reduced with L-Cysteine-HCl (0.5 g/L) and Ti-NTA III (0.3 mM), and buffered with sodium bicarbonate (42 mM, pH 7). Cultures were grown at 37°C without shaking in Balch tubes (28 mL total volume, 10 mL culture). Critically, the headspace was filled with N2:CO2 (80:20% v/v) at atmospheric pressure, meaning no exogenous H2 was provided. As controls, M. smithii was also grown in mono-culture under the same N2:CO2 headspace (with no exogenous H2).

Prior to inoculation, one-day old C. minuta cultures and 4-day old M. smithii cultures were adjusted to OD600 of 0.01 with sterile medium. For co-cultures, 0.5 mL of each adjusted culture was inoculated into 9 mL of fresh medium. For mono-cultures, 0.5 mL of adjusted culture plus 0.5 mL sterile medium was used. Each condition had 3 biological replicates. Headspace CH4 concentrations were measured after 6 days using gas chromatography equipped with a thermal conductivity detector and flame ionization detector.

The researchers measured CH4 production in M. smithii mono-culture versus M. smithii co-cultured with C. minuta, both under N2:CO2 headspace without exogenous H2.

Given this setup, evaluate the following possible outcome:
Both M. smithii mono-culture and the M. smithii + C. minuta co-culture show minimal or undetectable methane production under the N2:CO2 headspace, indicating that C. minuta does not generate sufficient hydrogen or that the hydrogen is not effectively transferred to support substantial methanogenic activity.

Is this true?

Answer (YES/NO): NO